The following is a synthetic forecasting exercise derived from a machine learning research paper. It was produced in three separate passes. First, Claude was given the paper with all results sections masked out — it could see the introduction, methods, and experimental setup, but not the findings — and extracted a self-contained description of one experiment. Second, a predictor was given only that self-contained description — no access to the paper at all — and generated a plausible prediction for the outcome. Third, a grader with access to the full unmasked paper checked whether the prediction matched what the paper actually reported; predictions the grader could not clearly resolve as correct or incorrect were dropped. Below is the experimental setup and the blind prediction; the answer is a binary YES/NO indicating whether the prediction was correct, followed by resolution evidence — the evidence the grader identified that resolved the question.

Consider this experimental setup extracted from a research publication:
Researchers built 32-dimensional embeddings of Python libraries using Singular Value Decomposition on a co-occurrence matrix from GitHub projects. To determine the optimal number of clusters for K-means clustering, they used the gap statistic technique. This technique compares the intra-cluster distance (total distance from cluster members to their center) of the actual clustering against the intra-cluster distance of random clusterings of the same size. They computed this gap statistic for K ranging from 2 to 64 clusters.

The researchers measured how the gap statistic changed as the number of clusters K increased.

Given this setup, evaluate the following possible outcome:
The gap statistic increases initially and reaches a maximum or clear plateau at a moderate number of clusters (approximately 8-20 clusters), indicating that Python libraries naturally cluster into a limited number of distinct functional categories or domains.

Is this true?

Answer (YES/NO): NO